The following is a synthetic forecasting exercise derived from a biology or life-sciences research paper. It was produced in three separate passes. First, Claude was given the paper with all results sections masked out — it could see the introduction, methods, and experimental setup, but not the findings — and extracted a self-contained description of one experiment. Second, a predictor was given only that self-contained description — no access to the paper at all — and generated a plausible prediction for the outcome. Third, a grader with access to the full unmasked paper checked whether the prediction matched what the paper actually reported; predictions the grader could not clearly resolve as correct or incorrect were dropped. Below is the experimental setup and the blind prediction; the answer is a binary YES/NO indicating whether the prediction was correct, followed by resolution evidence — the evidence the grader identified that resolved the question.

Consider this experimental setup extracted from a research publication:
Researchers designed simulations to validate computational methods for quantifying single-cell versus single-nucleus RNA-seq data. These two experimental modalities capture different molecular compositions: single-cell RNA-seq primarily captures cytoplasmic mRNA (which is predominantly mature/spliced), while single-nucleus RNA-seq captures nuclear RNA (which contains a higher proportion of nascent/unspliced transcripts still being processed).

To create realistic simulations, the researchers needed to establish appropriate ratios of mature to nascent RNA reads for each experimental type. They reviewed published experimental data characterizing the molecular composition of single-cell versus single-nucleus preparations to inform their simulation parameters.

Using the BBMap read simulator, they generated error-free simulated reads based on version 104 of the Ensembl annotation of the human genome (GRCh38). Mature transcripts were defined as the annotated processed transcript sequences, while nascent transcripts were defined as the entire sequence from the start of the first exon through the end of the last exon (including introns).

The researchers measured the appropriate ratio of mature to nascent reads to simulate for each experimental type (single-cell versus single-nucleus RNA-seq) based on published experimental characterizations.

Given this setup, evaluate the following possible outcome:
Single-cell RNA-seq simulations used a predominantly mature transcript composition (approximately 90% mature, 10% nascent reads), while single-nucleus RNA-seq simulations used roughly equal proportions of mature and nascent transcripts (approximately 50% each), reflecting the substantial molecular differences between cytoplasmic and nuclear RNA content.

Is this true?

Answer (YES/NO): NO